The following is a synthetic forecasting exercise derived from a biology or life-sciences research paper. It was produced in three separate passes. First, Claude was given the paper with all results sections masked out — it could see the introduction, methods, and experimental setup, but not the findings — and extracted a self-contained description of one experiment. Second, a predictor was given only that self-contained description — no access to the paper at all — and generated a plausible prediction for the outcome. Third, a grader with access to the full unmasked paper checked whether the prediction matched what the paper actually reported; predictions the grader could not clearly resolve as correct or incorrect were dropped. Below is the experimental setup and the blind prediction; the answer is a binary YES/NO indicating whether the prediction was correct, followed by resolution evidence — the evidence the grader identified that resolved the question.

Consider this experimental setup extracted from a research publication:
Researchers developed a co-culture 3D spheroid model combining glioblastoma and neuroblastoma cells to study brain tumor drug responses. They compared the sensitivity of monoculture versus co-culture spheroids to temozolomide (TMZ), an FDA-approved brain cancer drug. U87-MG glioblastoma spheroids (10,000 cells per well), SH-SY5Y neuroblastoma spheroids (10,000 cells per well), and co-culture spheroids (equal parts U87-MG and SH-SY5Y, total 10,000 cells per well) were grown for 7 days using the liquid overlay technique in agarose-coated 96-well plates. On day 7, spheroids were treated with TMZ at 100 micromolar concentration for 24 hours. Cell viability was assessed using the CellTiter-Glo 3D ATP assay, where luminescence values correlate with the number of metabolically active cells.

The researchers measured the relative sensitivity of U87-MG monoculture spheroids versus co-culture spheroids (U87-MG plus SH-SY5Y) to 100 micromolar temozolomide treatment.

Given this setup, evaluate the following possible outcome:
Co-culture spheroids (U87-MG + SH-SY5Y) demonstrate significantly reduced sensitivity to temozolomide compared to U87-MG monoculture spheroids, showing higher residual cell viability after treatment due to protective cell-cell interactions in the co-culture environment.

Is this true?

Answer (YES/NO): NO